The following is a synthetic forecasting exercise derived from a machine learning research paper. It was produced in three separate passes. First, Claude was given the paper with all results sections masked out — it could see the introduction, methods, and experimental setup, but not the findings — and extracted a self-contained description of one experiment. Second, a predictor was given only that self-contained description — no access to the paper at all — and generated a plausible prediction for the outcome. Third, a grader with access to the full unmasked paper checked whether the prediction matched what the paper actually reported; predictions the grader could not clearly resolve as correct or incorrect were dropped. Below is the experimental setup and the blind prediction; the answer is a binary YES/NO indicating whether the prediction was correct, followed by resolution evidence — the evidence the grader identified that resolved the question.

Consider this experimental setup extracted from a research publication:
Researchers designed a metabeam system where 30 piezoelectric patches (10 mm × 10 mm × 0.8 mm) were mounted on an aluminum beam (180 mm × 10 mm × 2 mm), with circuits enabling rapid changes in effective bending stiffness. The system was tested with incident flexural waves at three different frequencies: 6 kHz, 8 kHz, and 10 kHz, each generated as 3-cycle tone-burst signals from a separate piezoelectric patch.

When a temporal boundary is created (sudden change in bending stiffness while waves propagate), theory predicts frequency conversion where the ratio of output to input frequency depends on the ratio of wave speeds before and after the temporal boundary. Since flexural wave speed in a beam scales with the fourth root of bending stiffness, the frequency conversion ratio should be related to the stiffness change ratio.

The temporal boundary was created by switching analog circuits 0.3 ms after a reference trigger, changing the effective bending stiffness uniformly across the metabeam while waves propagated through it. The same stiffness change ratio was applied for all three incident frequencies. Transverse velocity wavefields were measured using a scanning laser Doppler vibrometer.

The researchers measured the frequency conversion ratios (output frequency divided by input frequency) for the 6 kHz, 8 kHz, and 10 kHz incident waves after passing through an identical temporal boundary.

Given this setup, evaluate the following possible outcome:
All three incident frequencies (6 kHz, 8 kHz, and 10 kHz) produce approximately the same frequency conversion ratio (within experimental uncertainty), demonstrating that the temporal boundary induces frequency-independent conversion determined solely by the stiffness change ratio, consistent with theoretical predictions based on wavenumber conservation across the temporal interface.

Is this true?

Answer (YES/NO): YES